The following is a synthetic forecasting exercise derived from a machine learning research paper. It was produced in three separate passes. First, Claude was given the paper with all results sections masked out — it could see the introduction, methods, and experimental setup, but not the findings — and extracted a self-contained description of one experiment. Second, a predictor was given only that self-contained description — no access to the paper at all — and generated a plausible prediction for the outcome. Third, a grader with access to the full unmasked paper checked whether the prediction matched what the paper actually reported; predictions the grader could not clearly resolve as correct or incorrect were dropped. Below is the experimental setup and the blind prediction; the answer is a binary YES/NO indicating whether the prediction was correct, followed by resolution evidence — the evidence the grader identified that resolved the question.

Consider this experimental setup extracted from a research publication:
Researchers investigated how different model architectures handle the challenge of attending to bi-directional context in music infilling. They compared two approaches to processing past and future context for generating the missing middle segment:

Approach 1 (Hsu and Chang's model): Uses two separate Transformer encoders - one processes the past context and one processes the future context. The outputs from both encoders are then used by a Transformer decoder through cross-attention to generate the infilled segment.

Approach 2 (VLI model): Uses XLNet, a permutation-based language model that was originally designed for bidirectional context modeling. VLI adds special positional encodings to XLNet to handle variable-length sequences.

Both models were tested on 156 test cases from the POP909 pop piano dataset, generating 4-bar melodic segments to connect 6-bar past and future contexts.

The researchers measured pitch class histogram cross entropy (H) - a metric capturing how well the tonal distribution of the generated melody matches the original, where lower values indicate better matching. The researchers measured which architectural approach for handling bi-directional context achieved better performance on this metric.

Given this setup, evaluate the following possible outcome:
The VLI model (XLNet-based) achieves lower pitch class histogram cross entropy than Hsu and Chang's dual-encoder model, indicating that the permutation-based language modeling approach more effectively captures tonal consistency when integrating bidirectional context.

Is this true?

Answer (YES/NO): YES